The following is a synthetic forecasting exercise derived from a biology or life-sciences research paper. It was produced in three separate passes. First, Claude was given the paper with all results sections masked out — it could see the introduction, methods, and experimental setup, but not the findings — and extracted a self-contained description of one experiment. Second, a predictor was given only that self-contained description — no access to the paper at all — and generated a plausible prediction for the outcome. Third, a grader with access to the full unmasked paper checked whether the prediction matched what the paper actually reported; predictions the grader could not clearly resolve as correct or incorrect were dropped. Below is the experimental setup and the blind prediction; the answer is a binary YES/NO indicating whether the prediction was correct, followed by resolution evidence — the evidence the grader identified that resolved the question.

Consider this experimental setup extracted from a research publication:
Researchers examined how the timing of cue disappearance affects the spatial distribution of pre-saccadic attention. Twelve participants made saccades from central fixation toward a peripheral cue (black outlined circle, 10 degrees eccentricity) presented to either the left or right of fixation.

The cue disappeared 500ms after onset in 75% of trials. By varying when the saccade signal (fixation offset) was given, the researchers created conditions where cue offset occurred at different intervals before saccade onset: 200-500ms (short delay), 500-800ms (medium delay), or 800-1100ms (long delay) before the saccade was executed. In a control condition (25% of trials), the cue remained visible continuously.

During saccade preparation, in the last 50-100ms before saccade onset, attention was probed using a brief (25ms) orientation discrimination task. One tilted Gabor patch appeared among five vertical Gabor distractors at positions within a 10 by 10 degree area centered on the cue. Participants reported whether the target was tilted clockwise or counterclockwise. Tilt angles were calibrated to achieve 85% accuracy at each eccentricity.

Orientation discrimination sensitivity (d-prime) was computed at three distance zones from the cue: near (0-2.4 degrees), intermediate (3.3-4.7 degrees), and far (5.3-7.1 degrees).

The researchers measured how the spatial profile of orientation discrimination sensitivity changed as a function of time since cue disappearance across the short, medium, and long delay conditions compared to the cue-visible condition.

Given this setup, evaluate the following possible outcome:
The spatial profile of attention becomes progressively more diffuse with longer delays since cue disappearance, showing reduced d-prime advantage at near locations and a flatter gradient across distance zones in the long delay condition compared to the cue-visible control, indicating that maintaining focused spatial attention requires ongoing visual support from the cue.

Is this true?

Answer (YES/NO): NO